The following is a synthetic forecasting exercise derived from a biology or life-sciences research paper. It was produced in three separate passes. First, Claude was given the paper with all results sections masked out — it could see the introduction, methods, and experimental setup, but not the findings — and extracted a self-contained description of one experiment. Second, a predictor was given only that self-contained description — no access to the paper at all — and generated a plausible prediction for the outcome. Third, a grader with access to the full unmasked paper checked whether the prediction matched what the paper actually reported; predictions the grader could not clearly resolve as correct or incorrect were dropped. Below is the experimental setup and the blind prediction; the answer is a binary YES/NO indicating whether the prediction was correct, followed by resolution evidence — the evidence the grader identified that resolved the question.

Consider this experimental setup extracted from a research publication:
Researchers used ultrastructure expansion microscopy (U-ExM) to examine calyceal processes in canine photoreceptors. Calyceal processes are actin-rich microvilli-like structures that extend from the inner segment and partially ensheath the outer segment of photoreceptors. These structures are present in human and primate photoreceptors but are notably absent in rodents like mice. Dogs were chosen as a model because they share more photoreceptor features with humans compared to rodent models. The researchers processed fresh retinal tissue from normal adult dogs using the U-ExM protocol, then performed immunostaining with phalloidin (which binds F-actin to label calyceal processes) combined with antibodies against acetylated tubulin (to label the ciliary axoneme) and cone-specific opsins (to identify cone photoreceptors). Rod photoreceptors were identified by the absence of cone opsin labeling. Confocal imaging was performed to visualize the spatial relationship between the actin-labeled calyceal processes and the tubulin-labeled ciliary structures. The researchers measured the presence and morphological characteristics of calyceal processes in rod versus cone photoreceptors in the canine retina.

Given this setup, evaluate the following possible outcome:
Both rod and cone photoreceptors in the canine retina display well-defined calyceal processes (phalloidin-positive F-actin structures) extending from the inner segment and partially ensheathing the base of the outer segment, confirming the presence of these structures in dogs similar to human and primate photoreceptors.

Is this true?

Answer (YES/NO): NO